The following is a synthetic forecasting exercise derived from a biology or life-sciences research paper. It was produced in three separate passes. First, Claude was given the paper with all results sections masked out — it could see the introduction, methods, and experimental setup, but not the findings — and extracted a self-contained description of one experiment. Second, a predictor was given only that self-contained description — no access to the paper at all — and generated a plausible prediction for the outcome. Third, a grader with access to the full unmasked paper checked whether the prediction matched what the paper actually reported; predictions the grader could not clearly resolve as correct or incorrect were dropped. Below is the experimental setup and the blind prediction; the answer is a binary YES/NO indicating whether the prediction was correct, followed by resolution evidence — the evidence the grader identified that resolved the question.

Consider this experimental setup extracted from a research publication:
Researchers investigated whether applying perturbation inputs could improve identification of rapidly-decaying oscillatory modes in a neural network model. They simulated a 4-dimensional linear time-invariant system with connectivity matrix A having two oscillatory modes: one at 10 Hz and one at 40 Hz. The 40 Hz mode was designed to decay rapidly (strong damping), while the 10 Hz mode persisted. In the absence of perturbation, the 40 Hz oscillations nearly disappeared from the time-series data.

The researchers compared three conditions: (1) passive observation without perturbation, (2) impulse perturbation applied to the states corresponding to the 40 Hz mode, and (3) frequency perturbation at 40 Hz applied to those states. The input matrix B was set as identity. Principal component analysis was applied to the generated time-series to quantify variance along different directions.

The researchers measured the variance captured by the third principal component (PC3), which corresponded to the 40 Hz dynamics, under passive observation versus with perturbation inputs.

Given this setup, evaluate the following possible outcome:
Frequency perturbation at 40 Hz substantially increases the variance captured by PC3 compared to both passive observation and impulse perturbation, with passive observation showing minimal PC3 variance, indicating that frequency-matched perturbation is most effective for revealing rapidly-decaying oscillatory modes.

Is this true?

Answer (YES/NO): NO